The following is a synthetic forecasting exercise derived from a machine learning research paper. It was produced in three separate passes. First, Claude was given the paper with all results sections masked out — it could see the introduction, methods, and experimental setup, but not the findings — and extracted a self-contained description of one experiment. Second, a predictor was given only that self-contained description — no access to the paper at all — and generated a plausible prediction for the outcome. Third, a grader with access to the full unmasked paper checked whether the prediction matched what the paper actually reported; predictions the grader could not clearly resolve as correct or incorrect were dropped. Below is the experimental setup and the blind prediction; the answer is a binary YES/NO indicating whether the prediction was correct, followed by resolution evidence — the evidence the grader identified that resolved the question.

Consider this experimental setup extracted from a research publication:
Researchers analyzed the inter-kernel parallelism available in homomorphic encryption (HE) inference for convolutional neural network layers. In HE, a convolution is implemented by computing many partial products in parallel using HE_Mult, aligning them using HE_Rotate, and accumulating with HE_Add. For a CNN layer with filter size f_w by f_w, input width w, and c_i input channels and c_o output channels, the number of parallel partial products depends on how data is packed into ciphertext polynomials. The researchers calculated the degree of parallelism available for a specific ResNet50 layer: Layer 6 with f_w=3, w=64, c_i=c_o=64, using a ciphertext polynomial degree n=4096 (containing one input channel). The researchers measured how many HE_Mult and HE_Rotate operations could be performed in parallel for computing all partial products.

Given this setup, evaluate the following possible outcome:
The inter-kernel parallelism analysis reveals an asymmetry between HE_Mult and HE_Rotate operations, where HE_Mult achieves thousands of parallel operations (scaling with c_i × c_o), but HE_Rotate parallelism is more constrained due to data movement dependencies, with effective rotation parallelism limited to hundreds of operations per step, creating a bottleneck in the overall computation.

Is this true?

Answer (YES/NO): NO